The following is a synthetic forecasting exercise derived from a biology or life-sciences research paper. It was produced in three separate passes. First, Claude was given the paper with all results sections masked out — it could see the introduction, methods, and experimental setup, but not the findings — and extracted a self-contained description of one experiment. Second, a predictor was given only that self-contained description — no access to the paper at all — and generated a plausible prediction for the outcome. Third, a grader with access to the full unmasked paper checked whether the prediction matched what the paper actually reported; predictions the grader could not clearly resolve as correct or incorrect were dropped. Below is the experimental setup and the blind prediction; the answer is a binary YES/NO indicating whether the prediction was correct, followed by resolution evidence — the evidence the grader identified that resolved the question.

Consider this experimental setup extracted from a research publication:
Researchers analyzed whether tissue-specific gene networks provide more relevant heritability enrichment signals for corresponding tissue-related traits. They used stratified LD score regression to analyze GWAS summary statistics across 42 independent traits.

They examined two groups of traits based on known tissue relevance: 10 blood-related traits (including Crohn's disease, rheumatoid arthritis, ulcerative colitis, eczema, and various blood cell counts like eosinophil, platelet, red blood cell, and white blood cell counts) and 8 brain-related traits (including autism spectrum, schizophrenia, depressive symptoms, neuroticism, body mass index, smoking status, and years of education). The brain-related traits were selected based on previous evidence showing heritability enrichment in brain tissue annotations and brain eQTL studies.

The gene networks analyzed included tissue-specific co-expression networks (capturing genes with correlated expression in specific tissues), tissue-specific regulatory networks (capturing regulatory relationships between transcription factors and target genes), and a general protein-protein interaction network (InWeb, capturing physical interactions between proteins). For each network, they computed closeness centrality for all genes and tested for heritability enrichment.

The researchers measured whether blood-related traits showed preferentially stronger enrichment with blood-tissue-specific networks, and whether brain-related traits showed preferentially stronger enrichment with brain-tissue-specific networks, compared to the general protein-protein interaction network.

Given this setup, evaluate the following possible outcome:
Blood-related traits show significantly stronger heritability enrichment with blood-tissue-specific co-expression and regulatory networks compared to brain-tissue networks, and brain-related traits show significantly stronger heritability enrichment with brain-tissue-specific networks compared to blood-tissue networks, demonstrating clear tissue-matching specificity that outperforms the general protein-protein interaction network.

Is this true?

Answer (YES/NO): NO